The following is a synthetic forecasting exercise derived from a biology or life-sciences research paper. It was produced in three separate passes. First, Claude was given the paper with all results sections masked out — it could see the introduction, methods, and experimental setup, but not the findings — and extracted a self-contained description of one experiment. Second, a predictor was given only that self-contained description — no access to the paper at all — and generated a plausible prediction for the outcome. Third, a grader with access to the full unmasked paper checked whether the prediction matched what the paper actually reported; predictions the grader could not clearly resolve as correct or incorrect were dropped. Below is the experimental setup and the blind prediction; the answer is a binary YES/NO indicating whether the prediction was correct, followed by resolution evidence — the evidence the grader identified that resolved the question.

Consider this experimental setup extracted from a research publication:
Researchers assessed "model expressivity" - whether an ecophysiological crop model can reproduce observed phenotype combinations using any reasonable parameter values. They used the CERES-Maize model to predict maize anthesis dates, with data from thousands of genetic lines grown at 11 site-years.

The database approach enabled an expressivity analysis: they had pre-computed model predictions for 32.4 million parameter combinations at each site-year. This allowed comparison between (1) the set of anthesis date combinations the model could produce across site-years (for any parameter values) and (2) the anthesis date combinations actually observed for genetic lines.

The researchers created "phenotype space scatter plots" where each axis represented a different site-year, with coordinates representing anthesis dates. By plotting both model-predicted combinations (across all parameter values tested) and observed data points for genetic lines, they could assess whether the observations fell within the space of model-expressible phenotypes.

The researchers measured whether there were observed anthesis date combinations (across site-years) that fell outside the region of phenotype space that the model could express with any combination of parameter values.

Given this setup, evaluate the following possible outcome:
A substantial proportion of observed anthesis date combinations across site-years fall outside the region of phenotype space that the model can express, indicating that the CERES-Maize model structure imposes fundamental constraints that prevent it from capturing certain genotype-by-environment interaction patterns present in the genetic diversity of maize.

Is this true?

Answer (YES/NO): YES